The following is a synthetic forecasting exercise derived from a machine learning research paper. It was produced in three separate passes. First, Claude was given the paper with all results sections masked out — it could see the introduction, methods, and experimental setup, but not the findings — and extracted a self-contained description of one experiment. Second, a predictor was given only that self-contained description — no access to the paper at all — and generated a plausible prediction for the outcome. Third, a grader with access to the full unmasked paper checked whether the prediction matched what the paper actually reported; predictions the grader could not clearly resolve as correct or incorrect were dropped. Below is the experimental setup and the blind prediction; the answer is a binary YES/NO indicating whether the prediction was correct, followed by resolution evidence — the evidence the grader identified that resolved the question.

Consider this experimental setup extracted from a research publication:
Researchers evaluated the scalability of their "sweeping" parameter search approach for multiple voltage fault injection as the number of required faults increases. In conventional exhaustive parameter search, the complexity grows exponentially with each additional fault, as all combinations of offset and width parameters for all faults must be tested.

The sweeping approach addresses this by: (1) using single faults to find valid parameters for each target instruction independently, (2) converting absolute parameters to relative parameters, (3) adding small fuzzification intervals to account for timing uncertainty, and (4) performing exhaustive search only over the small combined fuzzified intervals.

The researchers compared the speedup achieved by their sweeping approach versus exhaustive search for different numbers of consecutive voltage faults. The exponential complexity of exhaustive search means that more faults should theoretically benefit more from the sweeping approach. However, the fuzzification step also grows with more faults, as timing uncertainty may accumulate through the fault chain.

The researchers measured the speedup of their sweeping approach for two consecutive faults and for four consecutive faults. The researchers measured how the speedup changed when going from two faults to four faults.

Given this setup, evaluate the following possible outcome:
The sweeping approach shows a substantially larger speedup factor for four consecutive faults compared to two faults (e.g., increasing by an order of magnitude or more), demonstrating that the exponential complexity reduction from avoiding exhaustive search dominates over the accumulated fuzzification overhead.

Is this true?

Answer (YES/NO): NO